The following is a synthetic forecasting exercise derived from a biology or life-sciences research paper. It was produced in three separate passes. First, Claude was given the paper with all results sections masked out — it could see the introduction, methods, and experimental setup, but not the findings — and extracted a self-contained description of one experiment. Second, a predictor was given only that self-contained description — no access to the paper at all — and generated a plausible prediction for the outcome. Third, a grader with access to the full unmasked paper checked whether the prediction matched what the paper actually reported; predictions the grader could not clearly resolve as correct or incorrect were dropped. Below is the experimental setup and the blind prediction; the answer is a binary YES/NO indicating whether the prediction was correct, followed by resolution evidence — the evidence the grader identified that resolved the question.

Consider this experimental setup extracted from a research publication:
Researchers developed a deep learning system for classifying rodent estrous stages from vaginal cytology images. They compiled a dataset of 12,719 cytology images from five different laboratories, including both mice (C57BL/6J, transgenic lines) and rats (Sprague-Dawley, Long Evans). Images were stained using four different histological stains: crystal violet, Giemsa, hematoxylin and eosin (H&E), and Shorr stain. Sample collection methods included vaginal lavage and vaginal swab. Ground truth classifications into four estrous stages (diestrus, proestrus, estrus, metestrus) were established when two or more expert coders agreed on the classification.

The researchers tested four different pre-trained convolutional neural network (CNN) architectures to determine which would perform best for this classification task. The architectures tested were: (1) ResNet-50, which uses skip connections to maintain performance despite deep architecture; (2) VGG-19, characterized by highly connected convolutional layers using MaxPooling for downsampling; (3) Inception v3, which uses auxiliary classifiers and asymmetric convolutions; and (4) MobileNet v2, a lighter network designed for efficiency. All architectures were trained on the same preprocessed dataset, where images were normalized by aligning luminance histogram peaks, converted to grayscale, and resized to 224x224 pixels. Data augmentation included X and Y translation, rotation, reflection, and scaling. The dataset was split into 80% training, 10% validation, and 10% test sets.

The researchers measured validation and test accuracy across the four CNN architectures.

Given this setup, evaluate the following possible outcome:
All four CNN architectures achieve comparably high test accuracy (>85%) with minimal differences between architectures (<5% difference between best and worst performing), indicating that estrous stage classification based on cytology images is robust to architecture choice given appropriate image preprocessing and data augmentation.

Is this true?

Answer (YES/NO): NO